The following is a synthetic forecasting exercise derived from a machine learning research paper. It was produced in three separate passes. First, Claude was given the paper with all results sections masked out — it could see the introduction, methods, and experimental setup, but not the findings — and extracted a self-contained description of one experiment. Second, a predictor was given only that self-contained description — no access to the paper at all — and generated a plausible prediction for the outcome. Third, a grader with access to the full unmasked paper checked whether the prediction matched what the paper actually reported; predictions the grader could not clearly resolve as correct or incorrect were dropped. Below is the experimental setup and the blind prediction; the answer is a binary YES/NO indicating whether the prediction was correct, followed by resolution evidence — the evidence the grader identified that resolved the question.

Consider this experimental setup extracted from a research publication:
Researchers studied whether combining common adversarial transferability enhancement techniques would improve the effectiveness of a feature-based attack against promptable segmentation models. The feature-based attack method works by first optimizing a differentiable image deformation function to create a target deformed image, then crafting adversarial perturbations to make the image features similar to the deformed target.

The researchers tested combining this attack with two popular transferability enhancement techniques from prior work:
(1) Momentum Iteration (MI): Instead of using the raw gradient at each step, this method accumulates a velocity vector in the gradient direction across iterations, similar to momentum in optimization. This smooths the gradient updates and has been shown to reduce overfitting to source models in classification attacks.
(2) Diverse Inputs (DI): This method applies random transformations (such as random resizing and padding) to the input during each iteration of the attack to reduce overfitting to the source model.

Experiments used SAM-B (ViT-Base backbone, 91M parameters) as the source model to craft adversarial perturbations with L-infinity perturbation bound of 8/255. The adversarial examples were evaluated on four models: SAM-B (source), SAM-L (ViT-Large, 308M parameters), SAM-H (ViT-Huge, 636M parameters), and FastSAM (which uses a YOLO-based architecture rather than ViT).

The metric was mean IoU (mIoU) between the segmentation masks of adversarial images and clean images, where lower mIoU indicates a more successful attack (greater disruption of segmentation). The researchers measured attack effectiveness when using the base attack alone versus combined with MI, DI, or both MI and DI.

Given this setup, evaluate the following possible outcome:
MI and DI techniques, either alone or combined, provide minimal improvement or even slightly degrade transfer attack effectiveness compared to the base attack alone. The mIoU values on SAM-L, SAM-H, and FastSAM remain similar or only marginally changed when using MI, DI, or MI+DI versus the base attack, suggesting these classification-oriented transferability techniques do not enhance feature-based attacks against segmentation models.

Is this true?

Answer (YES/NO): YES